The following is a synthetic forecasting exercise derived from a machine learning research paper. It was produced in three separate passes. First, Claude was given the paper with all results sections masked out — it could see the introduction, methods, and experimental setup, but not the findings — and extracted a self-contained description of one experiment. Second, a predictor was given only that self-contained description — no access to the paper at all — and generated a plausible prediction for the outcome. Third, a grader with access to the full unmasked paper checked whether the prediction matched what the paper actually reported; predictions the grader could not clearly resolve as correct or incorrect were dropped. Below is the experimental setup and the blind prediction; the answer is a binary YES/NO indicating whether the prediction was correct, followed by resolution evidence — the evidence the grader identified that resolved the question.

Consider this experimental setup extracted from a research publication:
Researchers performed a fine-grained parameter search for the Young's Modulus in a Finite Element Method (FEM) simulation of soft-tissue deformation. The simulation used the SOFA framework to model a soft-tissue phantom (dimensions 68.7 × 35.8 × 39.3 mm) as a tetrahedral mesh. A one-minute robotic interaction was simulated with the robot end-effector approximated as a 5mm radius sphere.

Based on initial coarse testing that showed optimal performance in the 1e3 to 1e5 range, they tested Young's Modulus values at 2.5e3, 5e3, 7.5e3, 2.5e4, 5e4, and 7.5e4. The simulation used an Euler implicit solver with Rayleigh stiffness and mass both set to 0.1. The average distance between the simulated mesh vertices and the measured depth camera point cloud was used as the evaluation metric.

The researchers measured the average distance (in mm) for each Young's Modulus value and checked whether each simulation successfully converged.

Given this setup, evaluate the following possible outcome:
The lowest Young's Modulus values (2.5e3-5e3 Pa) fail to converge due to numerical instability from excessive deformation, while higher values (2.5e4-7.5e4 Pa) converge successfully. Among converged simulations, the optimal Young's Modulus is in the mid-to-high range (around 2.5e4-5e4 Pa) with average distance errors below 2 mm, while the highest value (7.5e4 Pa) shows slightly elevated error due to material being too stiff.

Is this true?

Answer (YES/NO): NO